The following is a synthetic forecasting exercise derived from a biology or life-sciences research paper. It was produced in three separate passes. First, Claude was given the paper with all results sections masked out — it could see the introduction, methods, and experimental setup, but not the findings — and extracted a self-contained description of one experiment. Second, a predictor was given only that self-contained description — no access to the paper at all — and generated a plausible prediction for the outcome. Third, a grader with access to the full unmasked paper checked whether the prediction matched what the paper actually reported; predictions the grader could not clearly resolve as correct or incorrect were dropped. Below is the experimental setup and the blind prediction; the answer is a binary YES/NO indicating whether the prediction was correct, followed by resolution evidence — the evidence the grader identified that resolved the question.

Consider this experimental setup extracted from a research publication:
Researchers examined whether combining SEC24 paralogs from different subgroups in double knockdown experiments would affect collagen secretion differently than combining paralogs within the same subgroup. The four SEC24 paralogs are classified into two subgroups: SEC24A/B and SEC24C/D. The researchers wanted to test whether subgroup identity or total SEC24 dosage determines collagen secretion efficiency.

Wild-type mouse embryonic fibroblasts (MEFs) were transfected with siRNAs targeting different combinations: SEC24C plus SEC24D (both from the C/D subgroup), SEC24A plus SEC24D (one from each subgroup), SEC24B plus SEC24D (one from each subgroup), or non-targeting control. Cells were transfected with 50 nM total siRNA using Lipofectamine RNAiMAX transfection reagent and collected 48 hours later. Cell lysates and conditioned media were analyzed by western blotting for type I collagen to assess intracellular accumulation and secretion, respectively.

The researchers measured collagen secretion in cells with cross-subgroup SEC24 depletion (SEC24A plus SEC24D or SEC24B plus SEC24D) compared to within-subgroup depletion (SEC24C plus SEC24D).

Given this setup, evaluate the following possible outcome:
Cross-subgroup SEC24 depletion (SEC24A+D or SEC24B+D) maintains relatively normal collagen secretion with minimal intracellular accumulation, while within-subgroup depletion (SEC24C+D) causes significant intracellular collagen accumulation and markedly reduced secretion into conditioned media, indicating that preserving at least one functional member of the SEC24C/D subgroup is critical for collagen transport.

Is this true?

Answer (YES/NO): NO